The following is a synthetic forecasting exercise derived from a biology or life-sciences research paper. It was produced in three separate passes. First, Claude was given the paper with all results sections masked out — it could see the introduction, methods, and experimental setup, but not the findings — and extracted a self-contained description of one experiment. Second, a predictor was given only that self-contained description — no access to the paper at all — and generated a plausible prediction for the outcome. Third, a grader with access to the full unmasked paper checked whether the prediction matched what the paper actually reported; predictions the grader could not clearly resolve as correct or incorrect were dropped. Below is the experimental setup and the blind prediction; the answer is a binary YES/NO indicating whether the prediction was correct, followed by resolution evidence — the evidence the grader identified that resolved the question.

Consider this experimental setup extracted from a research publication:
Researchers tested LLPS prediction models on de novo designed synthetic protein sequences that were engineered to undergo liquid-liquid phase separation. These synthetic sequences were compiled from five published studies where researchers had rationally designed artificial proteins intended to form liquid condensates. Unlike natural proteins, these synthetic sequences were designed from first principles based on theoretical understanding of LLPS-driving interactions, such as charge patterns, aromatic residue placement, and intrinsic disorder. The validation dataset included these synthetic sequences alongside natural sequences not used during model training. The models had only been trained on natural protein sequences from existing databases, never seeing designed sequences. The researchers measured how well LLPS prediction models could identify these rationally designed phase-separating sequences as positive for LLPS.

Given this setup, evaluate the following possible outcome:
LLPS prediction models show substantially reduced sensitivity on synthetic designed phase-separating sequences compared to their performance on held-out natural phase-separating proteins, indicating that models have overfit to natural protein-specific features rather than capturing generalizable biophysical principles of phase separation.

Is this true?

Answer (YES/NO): NO